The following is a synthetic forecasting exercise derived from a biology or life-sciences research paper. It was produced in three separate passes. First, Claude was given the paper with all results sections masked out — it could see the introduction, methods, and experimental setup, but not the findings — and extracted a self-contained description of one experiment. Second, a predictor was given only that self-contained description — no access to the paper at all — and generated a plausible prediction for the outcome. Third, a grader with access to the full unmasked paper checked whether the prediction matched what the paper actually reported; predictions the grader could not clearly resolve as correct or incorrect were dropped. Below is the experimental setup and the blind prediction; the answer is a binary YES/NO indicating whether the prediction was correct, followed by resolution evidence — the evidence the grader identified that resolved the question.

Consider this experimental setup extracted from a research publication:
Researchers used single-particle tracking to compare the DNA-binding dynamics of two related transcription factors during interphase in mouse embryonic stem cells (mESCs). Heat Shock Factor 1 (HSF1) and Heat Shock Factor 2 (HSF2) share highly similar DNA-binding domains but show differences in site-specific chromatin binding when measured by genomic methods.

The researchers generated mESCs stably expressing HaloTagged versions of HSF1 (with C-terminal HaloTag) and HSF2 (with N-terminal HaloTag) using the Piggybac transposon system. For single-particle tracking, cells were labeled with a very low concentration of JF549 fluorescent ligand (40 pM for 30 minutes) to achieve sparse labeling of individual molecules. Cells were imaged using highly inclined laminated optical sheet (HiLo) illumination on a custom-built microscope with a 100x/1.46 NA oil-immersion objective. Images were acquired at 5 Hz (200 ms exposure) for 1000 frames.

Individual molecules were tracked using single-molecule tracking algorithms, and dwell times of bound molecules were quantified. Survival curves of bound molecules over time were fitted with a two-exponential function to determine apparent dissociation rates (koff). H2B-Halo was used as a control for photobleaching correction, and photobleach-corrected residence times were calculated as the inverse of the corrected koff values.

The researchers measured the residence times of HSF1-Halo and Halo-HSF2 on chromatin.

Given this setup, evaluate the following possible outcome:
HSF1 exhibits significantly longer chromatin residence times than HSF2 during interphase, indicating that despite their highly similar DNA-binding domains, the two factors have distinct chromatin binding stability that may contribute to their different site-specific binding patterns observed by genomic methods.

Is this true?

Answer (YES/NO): NO